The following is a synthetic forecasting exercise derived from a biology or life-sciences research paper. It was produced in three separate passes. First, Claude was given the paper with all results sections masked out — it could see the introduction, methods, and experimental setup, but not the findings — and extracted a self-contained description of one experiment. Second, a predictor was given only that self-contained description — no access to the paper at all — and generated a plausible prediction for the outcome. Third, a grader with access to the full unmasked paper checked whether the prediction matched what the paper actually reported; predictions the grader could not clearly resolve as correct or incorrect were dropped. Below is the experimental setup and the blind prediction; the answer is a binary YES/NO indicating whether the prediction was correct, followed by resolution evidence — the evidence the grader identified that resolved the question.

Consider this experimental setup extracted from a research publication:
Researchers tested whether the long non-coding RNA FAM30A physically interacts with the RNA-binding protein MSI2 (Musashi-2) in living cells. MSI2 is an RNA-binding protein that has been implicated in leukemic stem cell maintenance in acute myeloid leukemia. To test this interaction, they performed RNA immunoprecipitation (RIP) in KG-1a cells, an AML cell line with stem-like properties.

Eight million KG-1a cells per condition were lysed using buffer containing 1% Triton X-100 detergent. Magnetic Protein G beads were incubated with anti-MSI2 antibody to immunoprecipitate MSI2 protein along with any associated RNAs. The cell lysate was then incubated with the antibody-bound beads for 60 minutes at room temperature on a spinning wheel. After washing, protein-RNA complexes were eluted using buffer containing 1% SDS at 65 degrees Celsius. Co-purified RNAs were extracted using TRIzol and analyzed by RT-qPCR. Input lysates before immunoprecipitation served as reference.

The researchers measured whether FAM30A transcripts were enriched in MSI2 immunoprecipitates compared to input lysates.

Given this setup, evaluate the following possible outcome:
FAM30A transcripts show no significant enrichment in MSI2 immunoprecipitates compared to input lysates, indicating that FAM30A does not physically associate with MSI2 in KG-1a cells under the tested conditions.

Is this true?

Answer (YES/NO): NO